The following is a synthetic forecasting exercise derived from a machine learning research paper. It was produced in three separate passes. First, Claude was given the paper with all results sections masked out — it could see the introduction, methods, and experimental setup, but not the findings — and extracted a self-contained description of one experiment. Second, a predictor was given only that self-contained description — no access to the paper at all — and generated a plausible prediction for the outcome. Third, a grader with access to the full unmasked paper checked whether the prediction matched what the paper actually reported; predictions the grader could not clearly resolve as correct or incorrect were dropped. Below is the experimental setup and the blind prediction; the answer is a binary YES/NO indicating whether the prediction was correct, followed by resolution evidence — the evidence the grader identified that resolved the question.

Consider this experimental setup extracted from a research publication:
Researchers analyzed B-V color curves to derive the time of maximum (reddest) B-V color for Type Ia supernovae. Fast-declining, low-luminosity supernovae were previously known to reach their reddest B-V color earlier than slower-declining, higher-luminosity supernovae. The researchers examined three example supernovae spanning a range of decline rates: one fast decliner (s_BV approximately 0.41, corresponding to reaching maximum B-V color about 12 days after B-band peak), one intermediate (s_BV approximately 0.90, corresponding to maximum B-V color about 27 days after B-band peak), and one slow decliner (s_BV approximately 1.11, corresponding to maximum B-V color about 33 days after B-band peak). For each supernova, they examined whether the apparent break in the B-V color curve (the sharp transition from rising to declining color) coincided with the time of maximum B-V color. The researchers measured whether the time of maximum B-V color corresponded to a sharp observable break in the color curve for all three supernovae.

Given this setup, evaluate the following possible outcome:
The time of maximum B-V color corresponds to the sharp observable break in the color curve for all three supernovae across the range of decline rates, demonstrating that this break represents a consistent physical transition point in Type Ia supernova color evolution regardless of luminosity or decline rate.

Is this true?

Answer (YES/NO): YES